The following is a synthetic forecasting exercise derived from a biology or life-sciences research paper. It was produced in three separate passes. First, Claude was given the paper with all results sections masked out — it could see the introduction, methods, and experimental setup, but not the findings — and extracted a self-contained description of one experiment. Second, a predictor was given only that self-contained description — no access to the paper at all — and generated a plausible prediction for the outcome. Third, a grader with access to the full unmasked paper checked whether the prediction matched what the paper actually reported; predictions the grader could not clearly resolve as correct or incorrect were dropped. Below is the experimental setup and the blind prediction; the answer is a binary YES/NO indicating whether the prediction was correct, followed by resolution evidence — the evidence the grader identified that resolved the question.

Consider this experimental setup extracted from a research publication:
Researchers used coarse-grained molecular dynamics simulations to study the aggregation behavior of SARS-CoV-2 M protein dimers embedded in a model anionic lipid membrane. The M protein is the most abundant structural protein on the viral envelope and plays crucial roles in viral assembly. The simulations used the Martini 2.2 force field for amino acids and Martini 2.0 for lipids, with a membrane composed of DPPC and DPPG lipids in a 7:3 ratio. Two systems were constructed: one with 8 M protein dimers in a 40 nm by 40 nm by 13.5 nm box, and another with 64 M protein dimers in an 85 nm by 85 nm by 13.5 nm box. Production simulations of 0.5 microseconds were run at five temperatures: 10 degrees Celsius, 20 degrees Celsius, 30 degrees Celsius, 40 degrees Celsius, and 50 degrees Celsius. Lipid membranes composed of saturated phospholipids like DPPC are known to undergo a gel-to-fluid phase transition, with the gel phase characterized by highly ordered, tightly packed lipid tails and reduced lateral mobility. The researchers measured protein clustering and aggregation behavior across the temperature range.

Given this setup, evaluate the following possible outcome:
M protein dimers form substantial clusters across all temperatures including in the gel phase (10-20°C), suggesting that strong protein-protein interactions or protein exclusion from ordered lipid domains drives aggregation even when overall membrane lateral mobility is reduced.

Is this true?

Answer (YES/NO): NO